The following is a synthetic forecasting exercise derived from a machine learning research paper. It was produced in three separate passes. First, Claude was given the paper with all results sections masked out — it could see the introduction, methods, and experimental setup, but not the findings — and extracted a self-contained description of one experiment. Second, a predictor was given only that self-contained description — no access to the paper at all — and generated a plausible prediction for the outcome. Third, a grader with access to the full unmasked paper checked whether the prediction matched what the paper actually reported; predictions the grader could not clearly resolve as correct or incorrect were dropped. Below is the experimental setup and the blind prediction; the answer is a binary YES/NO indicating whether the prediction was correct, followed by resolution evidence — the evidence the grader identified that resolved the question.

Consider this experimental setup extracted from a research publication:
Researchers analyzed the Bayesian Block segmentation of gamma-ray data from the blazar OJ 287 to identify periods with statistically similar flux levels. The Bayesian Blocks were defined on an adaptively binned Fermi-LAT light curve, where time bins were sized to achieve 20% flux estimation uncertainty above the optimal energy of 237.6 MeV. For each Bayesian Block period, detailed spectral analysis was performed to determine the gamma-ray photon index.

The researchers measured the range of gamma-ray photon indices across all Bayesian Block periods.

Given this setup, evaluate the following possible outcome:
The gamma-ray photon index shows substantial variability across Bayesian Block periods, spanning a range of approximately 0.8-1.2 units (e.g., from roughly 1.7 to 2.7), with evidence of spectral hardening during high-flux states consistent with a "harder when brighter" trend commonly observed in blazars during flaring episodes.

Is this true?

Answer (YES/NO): NO